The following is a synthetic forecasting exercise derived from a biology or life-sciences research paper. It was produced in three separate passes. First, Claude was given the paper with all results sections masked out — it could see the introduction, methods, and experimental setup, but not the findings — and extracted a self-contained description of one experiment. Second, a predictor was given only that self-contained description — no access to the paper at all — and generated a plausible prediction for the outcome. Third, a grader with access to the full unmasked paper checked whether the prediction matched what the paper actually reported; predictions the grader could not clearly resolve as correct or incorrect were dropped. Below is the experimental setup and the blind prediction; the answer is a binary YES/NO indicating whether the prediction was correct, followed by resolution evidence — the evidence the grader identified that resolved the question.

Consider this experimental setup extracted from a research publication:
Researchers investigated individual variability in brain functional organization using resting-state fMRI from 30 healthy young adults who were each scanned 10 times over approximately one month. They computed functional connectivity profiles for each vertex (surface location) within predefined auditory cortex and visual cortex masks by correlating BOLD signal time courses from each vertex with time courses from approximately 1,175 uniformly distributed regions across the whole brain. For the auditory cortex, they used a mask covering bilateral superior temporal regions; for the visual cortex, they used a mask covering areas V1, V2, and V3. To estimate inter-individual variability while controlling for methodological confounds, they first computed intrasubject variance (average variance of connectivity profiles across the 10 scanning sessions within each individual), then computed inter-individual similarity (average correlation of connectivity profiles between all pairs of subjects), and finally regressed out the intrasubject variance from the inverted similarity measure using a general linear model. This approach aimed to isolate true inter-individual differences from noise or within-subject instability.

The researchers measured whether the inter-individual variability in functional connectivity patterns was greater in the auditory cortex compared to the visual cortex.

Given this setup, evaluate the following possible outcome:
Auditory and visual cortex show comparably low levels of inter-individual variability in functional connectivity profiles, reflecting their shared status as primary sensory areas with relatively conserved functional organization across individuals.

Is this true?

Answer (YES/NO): NO